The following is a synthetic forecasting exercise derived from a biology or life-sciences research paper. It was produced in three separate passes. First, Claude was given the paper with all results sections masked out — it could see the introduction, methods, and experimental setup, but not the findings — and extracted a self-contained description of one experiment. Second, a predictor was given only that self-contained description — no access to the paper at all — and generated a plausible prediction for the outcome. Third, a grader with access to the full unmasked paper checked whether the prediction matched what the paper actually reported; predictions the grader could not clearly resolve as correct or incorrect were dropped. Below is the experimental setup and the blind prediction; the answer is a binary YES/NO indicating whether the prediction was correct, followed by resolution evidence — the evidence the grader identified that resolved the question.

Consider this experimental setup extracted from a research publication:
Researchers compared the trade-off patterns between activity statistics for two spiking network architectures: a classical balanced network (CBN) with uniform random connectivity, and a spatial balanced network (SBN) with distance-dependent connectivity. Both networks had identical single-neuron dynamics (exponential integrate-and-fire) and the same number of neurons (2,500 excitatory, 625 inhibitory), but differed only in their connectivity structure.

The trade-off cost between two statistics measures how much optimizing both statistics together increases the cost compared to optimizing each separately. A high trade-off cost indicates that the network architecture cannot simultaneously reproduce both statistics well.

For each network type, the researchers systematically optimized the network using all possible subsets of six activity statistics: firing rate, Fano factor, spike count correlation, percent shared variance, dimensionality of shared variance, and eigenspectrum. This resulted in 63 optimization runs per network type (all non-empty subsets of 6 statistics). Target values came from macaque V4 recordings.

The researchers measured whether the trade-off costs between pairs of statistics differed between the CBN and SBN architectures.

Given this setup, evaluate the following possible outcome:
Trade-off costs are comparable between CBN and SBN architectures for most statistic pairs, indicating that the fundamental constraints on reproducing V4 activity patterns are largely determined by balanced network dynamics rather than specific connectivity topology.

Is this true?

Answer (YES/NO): NO